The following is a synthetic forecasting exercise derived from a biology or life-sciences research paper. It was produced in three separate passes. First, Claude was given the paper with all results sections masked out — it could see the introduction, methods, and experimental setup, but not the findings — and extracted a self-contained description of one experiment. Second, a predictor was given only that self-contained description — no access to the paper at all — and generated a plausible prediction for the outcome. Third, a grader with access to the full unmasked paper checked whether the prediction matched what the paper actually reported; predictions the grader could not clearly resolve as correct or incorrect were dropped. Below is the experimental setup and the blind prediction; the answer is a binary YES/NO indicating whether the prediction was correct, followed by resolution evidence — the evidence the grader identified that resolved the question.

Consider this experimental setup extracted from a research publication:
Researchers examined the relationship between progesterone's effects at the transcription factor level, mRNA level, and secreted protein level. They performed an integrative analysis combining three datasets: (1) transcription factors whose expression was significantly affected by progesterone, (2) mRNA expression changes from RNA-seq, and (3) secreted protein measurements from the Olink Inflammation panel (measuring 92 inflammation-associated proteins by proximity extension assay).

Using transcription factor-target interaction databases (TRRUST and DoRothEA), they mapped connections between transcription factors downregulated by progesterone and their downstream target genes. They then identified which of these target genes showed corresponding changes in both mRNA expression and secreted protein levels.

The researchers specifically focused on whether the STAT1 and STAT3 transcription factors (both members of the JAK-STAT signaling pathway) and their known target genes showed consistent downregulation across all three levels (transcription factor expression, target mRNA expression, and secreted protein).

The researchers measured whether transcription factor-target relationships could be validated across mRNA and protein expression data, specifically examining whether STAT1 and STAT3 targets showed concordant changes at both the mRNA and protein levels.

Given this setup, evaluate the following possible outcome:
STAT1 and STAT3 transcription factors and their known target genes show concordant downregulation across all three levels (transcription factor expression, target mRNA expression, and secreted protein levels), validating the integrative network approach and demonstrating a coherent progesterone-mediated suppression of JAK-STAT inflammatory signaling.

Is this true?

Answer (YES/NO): YES